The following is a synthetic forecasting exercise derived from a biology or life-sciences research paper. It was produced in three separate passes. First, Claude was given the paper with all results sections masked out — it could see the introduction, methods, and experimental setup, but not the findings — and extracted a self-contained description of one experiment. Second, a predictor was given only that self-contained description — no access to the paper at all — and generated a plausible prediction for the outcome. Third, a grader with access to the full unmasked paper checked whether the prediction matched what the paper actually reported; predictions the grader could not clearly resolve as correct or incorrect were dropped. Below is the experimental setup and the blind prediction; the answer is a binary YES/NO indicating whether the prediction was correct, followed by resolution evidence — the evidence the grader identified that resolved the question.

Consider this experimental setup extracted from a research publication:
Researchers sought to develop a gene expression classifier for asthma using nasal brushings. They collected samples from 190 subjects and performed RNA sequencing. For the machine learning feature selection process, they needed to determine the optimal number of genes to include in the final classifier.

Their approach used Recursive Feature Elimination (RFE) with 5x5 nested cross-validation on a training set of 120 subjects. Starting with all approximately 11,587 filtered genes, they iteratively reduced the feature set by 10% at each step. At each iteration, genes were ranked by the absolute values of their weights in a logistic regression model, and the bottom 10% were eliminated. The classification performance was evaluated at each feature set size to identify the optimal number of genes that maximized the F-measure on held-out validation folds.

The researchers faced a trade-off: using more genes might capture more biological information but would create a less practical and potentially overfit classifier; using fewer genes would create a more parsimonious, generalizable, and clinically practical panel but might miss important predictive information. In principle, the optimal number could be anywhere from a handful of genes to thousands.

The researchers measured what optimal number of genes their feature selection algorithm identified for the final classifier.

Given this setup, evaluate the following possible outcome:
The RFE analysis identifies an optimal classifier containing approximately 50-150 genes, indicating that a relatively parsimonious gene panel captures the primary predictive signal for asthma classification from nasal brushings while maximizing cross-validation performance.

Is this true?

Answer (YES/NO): YES